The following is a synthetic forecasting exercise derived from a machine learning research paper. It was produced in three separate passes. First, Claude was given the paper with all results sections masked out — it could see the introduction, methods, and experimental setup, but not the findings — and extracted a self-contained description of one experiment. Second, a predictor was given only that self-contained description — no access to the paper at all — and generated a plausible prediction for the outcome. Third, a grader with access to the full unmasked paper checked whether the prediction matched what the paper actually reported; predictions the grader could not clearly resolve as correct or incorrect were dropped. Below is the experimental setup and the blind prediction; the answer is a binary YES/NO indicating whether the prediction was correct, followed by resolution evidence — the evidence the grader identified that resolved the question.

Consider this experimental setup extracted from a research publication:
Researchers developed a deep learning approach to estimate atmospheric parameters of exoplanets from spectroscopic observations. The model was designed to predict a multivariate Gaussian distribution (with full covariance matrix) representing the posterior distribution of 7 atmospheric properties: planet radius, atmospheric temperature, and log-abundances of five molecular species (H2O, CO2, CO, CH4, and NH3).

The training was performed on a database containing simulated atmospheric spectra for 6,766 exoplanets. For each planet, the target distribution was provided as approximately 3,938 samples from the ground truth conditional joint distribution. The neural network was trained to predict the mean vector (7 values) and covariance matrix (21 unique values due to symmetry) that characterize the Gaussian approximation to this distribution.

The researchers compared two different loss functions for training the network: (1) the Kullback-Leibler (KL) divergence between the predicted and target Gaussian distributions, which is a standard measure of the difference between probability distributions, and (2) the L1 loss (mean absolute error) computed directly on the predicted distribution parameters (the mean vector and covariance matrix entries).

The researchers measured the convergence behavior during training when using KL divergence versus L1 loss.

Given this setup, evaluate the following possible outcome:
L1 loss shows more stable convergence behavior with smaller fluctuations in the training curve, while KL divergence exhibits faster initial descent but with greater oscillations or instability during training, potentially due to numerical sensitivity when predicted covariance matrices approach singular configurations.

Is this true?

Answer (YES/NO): NO